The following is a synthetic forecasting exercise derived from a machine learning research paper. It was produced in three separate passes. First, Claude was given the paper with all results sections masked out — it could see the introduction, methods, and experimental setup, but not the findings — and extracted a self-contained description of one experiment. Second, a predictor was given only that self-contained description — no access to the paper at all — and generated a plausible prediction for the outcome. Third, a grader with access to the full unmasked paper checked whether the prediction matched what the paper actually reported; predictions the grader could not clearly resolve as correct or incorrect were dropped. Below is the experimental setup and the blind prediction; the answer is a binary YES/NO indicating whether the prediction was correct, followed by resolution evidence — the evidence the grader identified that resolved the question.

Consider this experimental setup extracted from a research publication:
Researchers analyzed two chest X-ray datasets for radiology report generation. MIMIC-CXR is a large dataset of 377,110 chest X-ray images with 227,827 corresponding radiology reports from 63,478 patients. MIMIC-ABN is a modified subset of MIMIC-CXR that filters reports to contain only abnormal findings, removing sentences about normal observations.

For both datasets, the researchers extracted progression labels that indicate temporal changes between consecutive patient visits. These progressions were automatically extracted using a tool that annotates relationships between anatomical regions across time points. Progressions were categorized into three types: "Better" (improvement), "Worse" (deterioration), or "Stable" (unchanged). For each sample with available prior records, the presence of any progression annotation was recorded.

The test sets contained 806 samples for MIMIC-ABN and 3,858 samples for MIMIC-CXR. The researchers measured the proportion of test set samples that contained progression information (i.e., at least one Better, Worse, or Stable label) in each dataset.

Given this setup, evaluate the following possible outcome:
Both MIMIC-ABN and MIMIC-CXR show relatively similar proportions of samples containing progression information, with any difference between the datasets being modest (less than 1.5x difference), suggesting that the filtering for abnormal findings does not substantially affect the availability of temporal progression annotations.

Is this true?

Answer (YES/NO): NO